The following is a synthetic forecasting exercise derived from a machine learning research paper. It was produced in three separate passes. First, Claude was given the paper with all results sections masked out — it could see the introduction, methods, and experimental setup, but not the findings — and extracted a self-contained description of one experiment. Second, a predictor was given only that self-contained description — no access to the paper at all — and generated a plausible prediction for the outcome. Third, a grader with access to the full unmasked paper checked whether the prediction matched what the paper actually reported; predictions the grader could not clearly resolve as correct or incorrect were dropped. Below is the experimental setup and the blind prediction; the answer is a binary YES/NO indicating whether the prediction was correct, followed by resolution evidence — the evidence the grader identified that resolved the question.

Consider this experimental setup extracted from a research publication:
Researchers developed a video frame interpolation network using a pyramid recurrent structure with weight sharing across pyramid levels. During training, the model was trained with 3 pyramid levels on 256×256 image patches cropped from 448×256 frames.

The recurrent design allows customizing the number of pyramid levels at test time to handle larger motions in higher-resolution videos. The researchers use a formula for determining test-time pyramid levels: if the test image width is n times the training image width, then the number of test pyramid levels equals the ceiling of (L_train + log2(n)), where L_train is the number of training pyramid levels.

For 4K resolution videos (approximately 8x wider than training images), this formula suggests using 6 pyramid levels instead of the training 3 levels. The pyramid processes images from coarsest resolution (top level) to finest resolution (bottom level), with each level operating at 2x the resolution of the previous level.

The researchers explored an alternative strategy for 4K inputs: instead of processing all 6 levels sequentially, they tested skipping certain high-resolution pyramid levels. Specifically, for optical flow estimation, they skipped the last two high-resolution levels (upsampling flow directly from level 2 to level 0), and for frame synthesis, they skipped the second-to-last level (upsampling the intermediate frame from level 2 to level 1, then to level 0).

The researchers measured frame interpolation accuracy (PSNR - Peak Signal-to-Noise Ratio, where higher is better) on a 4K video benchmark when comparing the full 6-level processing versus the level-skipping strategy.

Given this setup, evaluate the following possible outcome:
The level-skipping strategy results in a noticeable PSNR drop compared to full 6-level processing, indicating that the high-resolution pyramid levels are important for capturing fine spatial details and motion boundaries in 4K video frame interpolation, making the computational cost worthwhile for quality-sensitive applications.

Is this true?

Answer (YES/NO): NO